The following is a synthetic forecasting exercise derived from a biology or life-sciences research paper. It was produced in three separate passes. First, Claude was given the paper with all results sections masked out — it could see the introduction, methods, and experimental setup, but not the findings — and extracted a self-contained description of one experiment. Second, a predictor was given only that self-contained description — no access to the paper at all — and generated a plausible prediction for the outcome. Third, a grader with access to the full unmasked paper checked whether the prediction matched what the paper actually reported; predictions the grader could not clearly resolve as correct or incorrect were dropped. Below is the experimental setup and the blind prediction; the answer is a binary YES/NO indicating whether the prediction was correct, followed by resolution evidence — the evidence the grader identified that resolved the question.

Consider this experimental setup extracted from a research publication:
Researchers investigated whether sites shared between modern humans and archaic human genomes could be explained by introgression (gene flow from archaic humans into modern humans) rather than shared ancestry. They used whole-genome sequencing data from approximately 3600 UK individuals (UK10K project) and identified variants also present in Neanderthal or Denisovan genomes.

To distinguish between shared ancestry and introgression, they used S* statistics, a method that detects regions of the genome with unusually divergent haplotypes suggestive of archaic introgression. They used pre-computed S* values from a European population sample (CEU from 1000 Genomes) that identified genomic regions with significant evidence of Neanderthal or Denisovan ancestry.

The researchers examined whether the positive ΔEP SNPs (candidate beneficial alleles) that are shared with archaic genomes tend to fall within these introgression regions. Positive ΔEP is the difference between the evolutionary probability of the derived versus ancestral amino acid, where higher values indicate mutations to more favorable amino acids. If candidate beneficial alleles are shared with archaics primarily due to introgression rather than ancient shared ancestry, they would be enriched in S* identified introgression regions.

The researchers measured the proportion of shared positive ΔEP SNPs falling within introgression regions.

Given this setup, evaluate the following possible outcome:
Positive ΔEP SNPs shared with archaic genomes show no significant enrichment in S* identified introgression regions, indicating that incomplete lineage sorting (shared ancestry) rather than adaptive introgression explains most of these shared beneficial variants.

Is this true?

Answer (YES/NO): YES